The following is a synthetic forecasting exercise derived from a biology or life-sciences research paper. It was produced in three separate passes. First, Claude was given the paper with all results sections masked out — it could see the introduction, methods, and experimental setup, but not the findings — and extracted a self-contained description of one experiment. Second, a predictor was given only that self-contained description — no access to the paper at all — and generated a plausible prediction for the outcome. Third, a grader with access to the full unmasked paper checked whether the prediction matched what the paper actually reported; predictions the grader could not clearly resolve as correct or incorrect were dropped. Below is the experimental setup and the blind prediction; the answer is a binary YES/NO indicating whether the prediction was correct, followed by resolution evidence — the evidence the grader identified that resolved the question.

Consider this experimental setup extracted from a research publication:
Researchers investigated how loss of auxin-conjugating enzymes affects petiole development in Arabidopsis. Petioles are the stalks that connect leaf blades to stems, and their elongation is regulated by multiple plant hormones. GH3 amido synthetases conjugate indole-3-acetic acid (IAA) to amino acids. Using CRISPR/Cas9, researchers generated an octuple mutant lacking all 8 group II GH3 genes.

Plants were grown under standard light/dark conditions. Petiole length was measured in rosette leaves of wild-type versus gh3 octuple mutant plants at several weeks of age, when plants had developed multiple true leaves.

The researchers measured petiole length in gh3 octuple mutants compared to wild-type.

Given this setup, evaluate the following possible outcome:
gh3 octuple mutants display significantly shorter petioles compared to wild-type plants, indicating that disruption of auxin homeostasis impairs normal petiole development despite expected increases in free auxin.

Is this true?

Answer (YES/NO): NO